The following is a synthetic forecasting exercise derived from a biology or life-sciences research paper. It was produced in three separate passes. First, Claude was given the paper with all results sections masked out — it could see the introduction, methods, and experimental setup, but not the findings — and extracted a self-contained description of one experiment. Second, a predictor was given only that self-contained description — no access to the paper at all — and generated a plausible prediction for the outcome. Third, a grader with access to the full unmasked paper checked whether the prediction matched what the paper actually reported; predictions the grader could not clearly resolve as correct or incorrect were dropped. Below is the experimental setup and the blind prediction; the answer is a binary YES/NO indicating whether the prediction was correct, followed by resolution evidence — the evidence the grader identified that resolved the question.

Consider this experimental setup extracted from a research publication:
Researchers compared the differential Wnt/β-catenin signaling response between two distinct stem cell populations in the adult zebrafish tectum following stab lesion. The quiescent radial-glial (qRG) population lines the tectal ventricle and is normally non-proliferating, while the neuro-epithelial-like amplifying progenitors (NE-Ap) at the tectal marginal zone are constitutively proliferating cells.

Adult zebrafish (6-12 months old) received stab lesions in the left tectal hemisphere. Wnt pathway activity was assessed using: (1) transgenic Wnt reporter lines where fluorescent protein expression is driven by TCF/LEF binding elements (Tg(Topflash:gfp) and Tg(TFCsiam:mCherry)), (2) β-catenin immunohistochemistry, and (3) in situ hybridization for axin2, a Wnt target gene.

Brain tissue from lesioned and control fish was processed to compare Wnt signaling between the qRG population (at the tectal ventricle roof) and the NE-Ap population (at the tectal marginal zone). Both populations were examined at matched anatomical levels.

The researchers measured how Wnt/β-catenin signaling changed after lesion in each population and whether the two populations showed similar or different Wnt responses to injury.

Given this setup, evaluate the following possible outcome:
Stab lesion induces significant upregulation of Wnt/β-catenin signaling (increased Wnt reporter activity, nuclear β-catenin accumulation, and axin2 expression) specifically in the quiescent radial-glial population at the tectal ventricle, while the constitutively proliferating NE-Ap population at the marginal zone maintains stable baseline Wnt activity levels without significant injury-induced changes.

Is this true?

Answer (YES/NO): NO